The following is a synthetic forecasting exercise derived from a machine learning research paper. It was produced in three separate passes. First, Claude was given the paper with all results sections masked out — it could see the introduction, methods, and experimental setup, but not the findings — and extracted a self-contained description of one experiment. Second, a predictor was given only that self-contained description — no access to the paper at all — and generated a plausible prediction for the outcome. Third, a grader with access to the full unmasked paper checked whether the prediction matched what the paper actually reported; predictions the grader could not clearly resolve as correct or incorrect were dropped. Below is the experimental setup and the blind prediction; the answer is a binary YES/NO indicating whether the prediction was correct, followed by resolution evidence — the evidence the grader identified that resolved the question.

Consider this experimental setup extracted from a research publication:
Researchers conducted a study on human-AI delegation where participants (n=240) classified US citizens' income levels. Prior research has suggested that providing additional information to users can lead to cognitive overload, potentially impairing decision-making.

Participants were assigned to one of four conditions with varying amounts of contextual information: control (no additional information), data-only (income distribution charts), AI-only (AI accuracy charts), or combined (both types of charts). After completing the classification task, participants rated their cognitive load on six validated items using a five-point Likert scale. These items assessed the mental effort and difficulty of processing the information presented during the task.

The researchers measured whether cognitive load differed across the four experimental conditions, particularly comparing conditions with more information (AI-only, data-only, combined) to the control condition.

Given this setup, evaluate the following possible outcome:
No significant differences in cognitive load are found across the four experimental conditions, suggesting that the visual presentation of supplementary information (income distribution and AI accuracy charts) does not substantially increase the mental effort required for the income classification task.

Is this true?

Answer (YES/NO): NO